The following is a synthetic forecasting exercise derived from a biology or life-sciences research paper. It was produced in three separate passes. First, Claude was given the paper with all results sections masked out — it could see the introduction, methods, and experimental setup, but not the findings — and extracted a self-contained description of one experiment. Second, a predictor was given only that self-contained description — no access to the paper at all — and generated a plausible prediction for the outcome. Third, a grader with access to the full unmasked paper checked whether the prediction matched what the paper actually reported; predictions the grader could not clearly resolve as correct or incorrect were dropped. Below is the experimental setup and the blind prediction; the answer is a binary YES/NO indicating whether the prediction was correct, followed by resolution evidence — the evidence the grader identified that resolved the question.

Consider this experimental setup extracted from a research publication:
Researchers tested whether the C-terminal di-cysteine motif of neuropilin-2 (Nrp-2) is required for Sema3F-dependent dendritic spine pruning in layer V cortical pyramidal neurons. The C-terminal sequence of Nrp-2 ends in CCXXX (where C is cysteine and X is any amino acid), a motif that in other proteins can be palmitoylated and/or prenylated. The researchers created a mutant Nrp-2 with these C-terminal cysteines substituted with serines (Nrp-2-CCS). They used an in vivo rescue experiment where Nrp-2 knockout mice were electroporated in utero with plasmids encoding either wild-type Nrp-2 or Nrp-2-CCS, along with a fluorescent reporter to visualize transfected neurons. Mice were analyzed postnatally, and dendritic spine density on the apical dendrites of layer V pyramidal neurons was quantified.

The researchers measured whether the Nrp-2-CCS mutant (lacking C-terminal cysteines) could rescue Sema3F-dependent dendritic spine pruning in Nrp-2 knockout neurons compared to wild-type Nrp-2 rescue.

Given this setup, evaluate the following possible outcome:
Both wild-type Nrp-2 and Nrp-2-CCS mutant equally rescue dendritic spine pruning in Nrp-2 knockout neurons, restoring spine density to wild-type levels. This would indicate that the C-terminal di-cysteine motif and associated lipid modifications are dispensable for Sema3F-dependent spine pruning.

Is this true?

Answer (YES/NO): YES